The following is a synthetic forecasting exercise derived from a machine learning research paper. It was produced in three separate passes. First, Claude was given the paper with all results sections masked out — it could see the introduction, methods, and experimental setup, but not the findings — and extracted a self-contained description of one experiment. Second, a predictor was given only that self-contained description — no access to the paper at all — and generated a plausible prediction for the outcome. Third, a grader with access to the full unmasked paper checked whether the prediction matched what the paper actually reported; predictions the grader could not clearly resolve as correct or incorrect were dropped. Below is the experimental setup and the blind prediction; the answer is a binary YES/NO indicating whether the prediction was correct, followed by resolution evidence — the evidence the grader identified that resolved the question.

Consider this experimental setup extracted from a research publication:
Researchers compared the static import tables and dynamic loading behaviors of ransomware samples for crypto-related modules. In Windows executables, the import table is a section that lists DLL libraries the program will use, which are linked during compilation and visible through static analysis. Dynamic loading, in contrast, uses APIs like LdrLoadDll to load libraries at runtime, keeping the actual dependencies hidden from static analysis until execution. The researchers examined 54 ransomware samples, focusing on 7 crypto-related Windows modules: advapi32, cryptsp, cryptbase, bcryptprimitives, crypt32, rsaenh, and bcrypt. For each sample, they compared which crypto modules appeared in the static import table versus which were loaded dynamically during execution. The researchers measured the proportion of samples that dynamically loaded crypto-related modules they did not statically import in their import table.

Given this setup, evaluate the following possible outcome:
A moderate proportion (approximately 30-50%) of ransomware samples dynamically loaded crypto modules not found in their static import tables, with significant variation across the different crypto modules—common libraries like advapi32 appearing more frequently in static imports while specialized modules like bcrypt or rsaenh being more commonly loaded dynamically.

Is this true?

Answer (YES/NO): NO